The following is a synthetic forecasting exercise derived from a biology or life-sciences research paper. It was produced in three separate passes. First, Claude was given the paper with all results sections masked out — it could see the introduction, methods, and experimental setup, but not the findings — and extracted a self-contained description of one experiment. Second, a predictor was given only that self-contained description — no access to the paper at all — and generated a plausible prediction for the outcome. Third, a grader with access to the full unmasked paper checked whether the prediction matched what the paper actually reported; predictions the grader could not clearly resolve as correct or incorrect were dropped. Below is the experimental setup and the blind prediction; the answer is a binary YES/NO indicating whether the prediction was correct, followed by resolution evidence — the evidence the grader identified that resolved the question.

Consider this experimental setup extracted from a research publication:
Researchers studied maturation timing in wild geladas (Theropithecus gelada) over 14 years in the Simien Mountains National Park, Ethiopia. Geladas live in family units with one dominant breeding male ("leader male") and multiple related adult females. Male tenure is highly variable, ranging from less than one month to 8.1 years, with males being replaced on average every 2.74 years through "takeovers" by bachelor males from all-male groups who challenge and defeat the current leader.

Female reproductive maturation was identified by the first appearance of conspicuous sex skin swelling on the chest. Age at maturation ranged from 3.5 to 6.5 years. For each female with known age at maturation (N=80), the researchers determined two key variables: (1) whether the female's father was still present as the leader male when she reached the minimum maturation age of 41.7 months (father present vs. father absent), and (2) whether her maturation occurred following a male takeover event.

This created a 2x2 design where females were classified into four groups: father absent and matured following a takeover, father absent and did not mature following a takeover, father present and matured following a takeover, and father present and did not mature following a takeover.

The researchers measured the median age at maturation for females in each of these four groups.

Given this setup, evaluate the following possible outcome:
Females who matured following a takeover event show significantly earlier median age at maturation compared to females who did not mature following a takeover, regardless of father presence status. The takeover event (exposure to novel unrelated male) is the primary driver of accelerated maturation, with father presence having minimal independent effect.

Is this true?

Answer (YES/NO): NO